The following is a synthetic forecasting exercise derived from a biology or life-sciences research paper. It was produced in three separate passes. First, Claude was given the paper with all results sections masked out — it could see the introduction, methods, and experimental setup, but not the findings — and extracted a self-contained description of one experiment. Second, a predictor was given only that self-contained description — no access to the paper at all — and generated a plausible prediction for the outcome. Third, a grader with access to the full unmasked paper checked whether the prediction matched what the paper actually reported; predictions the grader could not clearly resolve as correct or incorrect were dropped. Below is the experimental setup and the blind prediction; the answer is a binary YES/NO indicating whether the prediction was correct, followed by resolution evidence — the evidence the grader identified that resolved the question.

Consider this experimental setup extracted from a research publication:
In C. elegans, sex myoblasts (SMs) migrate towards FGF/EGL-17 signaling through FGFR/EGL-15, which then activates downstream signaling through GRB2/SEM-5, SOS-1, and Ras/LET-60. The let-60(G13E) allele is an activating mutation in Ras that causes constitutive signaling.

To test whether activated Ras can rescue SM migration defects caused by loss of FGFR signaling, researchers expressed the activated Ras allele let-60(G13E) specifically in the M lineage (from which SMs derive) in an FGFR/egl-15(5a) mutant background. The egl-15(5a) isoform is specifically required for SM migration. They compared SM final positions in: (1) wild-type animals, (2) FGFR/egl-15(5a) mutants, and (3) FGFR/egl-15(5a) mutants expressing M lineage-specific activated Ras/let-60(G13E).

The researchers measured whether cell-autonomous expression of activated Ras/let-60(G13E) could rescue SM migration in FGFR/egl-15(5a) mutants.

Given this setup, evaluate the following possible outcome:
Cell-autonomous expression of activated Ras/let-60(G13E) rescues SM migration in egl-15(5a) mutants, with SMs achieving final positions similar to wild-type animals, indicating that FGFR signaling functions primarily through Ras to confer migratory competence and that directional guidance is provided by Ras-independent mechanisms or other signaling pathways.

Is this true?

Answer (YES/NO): NO